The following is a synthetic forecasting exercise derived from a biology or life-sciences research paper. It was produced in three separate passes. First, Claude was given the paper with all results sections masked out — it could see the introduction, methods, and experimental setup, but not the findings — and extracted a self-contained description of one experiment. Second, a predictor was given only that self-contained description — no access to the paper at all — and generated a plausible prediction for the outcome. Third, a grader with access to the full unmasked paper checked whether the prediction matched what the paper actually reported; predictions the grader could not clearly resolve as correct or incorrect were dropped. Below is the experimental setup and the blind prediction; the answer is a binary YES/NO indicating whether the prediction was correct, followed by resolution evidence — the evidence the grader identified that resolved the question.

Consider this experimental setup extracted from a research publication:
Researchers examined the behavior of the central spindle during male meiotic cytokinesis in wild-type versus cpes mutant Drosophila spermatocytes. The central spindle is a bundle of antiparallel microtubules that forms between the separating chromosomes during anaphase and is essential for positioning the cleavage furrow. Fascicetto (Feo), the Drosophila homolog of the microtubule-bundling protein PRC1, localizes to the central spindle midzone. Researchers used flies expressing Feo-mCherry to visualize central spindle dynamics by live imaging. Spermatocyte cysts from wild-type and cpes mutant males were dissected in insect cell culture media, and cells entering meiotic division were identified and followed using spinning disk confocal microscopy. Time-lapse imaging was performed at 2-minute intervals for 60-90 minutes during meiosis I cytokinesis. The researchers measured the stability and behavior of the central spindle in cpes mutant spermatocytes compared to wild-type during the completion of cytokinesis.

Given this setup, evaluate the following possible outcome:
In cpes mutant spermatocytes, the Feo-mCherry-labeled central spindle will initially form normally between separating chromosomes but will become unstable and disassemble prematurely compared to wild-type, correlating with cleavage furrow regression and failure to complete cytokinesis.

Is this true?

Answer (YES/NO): NO